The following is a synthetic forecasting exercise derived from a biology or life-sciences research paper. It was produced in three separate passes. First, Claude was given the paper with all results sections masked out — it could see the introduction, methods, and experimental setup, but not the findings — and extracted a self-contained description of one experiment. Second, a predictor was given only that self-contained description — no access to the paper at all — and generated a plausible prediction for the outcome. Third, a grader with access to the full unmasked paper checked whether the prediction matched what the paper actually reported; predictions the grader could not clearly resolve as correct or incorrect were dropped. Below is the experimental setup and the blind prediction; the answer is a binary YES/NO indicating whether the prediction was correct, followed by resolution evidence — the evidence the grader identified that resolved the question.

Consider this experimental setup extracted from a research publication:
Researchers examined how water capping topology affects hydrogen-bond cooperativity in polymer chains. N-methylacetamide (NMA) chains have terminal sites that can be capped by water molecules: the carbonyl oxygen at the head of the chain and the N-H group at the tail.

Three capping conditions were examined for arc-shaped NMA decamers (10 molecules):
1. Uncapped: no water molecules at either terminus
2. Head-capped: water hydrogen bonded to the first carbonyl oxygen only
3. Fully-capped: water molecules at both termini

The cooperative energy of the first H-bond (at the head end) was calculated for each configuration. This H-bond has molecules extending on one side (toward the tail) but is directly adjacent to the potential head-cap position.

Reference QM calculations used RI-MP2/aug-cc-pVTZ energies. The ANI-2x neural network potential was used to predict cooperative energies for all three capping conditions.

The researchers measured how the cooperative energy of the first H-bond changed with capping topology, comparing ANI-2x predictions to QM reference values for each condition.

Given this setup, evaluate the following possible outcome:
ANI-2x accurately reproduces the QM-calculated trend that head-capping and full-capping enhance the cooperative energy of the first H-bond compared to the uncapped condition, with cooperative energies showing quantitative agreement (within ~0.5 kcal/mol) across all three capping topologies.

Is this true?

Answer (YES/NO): NO